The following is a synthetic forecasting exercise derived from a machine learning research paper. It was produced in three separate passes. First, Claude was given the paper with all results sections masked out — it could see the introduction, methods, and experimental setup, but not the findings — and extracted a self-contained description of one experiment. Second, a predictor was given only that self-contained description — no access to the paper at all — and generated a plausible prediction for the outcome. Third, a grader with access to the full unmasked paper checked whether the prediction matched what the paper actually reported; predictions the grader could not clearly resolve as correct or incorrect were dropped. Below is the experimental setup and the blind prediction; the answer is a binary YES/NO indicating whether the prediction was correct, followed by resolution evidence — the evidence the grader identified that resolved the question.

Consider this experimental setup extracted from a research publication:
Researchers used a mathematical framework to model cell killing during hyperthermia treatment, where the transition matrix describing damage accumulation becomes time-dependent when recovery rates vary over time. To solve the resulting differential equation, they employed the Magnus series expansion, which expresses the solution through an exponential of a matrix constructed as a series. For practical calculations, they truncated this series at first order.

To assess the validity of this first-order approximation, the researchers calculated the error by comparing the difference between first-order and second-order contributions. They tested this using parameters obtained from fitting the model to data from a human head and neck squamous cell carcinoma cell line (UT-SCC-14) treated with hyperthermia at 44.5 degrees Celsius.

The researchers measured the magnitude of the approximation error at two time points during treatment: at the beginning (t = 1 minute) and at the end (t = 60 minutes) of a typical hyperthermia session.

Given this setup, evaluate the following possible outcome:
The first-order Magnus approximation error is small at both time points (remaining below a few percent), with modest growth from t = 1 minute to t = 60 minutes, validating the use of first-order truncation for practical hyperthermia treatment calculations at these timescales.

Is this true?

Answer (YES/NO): NO